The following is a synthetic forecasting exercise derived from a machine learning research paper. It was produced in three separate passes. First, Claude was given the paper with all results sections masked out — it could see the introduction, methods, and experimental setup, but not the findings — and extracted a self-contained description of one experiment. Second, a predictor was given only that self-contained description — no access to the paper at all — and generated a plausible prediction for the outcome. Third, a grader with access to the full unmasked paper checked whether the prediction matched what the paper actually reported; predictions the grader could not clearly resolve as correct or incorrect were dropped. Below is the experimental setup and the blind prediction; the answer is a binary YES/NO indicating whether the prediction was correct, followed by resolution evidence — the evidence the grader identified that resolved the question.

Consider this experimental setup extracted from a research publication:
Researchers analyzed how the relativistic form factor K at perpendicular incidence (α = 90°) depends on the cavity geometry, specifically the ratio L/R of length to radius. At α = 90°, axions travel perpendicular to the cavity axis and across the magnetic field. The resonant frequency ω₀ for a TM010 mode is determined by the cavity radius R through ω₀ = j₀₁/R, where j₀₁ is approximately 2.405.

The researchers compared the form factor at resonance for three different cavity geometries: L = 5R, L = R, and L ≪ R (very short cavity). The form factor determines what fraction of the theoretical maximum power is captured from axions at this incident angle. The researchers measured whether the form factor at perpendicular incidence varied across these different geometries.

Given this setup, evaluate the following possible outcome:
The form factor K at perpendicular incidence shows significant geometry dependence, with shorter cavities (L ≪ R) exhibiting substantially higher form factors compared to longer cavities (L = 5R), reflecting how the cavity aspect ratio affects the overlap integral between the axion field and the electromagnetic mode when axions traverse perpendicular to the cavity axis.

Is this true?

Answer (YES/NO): NO